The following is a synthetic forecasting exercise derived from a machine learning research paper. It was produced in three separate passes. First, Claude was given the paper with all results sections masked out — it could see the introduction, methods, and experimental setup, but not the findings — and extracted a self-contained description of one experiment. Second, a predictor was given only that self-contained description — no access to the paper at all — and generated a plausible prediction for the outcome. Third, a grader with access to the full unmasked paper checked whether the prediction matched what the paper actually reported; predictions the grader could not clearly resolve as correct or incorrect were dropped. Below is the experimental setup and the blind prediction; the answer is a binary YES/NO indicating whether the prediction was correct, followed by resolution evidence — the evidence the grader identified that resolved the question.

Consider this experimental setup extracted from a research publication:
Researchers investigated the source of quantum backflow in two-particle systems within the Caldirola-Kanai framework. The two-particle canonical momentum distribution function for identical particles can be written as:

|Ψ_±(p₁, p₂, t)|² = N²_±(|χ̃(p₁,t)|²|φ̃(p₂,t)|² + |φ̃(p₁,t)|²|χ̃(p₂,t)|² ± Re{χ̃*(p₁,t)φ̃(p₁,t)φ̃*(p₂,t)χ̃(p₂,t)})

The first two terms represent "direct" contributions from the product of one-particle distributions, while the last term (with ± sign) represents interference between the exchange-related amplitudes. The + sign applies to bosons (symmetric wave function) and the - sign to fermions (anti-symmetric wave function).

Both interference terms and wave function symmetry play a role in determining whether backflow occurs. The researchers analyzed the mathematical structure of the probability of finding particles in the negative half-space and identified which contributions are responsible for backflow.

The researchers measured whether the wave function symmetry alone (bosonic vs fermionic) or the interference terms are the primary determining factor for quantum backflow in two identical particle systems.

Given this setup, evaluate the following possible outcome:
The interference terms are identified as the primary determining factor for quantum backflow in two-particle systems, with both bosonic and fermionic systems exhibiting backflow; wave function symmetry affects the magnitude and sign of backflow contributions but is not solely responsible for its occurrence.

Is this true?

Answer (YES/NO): NO